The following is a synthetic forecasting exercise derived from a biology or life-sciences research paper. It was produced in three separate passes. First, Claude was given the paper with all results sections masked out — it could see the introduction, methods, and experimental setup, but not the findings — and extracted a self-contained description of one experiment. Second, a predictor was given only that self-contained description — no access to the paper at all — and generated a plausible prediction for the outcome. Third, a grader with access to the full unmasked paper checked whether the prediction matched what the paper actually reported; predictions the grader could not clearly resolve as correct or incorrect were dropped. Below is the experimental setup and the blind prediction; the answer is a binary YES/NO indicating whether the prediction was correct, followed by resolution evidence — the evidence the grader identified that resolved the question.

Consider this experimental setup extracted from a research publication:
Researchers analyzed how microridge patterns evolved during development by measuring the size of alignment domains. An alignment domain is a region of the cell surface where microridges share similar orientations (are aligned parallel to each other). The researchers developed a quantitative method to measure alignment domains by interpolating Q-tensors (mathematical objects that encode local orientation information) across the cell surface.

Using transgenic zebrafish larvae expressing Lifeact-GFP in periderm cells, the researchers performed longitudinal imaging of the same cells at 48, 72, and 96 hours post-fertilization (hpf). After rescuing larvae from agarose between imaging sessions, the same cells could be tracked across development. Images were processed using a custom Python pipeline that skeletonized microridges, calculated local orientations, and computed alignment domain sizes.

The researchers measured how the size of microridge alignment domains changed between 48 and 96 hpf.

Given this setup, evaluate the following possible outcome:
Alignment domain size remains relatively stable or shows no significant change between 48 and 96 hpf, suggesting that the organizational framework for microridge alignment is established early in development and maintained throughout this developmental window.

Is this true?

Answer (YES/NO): NO